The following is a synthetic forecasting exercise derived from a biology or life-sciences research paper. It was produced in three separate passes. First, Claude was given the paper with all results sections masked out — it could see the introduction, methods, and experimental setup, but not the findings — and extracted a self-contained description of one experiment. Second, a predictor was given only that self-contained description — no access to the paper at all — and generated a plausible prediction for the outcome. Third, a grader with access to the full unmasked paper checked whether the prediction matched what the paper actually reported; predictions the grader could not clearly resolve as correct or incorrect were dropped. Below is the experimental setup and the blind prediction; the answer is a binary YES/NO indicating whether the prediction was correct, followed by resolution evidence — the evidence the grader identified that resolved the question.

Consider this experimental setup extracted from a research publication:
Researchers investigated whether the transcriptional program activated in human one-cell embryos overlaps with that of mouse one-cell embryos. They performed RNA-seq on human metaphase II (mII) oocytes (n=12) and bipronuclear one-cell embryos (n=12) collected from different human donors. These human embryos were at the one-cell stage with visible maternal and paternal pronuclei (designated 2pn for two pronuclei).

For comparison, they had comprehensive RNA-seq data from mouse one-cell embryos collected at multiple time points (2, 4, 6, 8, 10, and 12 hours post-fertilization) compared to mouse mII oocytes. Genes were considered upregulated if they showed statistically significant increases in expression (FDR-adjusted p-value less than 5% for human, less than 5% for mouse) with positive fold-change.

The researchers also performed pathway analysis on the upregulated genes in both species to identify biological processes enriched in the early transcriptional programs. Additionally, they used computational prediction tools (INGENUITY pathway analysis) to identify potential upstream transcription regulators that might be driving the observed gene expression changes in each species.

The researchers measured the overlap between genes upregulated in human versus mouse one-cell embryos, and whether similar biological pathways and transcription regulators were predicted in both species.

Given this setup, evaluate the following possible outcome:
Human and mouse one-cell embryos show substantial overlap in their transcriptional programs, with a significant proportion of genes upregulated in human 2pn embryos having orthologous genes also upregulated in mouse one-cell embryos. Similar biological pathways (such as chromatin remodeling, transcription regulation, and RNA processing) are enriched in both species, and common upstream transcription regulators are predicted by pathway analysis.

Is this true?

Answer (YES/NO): NO